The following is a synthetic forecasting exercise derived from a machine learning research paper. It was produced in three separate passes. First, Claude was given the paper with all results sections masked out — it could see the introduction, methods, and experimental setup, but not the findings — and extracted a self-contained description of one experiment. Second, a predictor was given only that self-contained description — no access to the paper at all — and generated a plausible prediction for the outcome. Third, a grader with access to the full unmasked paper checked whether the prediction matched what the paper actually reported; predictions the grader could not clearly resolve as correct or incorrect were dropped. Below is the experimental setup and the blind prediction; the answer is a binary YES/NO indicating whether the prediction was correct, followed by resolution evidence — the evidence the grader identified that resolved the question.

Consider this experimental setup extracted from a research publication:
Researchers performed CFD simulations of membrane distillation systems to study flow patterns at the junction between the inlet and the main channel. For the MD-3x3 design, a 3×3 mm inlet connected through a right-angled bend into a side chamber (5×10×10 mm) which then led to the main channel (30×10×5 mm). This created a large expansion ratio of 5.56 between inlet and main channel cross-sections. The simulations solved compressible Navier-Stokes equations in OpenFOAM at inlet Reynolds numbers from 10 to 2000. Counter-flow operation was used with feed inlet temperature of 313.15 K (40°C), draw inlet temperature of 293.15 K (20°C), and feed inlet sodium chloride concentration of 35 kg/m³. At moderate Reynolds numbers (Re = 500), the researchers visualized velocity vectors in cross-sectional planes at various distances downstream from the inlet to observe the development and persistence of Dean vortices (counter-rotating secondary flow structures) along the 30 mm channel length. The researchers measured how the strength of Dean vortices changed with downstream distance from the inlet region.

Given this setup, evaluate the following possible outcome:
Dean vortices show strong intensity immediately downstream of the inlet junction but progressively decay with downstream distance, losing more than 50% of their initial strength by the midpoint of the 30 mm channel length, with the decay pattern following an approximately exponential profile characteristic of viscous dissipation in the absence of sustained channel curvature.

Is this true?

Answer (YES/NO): NO